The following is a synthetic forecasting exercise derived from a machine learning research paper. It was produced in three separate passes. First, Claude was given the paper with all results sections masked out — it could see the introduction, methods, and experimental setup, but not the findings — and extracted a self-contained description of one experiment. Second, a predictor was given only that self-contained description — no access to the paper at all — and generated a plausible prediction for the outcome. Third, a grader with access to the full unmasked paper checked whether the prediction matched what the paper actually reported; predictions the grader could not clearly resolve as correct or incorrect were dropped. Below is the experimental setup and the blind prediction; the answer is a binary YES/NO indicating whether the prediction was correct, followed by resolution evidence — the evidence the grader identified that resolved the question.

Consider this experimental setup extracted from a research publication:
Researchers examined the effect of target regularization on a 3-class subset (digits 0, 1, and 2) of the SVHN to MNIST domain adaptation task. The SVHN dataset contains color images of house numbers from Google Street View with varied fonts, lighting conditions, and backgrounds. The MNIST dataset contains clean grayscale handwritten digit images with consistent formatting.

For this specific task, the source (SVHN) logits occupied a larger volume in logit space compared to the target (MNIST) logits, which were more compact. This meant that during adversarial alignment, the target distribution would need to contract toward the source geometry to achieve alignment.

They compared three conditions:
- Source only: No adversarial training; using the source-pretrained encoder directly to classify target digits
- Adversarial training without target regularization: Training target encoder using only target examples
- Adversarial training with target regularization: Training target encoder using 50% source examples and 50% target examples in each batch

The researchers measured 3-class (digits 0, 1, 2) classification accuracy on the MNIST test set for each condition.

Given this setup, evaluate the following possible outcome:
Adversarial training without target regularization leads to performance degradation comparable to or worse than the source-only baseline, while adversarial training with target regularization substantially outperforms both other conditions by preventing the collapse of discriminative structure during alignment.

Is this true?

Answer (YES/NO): NO